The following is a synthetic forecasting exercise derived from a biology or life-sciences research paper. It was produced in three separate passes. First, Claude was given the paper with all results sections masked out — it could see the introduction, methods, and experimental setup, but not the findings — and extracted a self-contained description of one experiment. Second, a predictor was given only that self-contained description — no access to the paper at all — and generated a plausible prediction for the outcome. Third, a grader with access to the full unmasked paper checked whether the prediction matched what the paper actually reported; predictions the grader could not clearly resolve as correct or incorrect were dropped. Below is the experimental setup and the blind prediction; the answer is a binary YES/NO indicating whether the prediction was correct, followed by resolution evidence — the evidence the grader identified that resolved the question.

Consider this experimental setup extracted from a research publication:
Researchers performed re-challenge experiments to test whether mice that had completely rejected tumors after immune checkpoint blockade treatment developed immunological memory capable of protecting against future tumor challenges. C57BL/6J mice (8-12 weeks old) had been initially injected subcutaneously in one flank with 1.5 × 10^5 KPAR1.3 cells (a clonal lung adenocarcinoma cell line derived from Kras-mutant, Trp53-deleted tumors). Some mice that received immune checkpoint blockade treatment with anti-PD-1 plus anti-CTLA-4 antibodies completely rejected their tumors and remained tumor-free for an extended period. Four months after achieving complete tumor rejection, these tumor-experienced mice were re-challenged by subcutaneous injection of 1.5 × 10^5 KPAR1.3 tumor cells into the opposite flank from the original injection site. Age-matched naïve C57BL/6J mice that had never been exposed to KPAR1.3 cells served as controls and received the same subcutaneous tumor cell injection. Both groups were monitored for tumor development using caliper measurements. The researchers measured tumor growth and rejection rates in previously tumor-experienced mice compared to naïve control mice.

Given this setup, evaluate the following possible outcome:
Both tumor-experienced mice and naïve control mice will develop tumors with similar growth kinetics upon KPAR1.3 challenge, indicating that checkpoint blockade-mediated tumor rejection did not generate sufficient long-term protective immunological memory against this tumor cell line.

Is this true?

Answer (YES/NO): NO